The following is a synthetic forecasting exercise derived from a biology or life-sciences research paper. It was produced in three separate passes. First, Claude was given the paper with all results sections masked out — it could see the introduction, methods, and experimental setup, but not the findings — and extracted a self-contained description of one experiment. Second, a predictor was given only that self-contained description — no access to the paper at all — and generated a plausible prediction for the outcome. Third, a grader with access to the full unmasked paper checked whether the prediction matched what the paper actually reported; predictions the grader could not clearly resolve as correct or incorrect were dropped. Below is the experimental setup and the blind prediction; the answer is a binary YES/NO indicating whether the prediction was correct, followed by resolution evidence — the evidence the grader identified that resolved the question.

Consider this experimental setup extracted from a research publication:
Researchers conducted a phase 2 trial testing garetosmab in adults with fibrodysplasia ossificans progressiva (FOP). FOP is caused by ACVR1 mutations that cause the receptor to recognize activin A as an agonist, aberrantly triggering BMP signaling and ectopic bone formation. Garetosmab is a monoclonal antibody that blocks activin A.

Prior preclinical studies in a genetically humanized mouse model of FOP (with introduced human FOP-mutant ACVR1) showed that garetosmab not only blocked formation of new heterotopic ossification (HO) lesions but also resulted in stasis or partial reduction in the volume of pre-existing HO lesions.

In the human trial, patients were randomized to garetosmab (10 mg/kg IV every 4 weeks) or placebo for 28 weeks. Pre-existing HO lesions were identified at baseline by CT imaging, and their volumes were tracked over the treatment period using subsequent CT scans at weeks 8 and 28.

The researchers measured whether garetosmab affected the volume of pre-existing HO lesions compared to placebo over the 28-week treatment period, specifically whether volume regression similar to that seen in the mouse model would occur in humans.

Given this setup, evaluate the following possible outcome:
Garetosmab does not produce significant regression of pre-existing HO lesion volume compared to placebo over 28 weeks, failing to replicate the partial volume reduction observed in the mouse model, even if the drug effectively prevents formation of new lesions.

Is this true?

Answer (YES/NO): YES